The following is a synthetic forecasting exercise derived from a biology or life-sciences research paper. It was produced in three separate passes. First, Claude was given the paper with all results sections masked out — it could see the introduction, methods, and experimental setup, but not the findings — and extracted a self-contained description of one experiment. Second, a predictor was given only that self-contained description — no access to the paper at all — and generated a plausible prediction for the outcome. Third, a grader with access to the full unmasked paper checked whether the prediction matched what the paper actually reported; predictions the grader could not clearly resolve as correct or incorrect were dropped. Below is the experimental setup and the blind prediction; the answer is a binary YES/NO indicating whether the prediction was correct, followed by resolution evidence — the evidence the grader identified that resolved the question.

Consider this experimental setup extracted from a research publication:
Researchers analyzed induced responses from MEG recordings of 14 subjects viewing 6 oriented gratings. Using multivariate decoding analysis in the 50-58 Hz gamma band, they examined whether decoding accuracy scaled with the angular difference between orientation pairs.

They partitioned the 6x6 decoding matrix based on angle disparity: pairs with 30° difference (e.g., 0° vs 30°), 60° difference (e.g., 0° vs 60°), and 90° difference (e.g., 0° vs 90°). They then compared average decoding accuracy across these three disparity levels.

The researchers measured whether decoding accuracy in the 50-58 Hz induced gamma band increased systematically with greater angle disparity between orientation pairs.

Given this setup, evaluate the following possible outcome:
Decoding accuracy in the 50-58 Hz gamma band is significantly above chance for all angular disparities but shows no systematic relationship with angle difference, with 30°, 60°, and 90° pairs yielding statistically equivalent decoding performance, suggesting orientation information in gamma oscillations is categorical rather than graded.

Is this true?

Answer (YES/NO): NO